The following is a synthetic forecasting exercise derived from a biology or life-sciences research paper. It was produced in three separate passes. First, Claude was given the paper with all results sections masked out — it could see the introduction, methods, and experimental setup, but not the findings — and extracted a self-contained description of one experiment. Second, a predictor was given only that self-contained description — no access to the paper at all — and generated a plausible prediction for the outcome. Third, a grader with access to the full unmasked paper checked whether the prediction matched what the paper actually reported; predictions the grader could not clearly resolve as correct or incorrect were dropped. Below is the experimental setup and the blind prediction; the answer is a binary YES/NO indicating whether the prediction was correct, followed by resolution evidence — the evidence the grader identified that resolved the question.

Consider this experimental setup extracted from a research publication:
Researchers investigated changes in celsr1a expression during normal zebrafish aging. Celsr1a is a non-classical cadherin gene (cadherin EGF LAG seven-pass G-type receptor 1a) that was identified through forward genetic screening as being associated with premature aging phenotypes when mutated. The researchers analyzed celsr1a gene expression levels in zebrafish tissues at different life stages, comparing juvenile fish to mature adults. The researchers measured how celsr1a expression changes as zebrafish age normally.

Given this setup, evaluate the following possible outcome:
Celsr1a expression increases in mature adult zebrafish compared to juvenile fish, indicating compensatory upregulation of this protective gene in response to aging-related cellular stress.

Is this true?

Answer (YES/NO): NO